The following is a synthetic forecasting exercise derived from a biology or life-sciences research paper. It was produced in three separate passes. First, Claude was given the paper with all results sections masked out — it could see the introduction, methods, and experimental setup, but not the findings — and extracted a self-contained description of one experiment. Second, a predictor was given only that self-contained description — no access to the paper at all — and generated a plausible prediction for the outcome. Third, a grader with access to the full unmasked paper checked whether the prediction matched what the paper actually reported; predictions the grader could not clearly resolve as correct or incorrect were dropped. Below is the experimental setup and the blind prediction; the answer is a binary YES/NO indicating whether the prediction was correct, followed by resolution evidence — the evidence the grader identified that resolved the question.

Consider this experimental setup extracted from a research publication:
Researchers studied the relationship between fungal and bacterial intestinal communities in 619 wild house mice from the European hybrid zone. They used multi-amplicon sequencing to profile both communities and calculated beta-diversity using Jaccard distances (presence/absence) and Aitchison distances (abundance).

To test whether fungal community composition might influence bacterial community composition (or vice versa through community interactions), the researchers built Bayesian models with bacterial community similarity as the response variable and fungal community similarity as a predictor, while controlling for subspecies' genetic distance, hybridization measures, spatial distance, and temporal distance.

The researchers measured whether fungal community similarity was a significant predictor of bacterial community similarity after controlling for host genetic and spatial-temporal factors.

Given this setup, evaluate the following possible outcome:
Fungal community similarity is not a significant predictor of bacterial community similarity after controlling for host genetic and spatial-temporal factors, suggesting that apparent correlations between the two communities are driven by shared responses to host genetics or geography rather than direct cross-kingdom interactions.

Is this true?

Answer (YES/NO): NO